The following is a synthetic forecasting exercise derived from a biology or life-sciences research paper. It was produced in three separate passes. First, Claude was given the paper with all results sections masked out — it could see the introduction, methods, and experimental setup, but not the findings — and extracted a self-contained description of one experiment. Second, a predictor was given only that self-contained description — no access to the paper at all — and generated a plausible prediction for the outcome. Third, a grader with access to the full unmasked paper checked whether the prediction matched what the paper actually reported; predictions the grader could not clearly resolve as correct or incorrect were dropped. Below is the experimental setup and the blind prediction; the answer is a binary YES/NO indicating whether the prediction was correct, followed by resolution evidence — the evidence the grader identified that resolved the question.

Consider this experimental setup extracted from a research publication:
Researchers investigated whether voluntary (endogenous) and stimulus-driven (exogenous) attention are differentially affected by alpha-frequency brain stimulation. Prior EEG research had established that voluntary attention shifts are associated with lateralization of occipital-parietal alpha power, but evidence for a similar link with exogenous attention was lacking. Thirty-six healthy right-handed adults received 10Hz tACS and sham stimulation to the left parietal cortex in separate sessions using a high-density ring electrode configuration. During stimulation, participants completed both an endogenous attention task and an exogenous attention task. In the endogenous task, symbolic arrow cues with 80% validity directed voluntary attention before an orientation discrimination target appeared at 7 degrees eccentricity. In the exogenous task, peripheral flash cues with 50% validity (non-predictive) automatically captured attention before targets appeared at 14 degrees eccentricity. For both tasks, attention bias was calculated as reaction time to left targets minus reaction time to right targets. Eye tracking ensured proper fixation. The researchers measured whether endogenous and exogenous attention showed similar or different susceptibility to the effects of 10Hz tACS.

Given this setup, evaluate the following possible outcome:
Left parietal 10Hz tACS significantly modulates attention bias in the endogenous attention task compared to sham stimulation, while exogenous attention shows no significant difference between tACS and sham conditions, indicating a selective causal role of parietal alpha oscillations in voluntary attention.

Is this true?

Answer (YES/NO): YES